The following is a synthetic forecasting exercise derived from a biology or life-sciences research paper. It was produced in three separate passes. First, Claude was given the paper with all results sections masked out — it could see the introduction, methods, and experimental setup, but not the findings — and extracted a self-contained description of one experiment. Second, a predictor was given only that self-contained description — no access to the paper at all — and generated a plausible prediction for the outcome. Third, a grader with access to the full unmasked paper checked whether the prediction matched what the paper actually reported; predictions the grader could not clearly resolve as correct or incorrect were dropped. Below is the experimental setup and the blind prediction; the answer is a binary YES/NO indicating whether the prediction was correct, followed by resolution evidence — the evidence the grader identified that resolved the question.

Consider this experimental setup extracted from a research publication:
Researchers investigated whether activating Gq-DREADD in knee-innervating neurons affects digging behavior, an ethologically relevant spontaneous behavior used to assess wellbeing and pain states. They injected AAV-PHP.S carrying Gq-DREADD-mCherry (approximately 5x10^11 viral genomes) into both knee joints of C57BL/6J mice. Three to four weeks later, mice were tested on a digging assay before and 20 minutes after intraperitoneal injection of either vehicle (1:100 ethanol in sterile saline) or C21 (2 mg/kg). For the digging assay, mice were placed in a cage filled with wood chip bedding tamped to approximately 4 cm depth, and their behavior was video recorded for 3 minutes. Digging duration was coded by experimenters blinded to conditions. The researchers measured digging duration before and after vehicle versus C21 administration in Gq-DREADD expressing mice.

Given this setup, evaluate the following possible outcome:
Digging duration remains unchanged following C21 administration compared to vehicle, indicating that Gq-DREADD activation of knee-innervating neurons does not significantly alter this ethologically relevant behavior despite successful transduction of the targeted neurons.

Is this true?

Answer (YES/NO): YES